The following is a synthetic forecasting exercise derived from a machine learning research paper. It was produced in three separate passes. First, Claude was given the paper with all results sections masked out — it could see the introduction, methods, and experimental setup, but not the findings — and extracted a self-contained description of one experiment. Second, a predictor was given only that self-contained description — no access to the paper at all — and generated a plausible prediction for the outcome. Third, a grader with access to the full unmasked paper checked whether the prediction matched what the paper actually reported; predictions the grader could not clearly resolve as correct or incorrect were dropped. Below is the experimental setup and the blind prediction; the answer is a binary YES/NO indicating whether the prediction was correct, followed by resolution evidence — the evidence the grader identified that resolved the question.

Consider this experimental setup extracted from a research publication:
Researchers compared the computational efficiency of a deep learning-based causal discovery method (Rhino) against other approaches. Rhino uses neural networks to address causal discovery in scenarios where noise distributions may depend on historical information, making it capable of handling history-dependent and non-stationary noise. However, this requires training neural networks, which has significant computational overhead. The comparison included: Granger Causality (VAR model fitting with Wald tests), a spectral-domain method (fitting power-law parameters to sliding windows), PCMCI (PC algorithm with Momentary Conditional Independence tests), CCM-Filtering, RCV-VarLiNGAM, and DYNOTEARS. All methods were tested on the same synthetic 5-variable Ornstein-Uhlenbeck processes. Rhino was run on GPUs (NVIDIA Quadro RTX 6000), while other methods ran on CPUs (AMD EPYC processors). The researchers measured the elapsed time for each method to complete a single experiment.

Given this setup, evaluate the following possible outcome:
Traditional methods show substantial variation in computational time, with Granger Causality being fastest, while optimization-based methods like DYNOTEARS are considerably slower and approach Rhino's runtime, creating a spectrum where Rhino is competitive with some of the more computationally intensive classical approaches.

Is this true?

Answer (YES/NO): NO